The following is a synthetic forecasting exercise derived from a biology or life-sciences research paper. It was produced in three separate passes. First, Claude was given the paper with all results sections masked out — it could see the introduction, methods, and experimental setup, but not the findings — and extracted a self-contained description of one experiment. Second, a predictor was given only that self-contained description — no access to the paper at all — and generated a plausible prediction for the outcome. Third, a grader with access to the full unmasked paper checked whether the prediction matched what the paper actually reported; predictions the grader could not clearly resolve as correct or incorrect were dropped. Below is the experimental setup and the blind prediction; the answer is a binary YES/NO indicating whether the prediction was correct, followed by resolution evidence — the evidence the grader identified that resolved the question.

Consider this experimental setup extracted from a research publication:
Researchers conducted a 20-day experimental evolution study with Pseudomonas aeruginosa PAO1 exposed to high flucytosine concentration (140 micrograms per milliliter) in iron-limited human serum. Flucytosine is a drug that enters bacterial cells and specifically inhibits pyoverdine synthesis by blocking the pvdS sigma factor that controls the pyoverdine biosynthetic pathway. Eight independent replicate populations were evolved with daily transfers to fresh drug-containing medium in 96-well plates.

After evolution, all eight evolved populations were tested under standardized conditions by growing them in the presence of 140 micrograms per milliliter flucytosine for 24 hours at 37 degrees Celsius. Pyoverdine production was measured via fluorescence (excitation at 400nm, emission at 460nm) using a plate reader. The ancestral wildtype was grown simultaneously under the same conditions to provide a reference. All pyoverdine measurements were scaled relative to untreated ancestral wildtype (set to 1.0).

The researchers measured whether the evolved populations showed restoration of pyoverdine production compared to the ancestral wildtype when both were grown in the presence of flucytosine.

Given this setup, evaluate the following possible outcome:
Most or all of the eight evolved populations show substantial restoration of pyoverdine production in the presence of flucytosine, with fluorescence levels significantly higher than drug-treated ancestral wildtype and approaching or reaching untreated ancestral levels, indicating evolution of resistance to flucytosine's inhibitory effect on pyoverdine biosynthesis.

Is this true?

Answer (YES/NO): YES